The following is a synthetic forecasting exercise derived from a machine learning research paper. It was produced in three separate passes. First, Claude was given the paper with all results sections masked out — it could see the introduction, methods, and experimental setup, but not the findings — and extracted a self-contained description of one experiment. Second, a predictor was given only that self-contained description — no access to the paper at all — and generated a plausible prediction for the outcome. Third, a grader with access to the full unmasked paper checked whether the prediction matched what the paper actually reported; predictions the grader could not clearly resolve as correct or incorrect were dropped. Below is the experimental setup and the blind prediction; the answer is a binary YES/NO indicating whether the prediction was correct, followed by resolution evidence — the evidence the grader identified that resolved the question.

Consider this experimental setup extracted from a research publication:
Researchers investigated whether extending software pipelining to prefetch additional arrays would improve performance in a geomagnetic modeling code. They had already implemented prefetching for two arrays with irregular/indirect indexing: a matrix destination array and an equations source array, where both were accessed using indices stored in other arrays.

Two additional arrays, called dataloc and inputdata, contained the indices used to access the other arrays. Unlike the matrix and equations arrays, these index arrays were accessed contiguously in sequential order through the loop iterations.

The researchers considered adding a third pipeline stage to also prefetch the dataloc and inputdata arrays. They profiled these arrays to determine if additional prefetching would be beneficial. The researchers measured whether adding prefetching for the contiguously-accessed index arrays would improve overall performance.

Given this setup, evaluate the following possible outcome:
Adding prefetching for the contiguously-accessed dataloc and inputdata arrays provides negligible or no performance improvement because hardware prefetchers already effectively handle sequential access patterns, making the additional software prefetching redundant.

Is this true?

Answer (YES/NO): NO